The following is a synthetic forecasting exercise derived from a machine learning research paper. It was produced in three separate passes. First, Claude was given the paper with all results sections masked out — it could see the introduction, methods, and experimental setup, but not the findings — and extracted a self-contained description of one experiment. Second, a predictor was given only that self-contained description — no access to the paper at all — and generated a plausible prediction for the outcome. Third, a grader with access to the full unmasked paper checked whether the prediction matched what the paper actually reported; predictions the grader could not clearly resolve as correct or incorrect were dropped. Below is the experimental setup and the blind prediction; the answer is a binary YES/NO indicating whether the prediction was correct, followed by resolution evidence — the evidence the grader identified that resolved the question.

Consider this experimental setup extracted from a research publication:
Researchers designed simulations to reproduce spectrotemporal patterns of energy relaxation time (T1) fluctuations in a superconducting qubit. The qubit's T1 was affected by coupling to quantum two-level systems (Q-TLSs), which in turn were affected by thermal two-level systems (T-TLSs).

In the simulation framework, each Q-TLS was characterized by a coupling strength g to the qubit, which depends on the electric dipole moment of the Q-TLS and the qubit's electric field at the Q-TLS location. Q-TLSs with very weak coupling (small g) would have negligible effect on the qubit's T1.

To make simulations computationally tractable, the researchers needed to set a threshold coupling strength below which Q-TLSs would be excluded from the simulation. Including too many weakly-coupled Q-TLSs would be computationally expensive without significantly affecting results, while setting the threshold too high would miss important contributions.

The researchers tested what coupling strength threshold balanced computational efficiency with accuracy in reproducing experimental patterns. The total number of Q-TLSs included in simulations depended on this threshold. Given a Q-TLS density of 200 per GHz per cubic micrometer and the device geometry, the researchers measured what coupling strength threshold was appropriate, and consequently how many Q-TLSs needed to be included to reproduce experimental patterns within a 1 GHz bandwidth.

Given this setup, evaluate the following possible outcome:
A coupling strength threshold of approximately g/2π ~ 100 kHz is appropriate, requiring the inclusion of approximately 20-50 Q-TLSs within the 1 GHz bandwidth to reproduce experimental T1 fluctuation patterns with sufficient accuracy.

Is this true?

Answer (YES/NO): NO